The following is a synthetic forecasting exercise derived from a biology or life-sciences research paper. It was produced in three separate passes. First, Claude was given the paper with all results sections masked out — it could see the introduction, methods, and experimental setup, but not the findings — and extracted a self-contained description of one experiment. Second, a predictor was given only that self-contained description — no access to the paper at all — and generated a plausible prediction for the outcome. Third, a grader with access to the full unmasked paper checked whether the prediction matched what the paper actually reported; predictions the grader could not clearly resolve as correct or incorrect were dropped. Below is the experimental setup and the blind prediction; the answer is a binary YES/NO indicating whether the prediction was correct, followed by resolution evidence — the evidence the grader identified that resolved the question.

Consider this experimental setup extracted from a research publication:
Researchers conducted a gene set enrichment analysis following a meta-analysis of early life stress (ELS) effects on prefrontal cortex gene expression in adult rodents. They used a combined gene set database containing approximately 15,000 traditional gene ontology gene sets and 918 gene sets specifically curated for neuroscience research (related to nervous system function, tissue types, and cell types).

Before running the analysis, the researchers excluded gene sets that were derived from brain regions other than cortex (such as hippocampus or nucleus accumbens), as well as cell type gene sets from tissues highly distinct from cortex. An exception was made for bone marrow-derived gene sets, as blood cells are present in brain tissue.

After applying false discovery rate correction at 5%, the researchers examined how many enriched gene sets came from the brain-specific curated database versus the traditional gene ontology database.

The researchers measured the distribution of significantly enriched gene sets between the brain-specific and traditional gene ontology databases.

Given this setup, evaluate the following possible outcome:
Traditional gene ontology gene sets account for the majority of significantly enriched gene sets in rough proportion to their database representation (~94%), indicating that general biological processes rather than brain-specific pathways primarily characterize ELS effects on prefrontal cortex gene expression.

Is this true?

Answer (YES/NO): NO